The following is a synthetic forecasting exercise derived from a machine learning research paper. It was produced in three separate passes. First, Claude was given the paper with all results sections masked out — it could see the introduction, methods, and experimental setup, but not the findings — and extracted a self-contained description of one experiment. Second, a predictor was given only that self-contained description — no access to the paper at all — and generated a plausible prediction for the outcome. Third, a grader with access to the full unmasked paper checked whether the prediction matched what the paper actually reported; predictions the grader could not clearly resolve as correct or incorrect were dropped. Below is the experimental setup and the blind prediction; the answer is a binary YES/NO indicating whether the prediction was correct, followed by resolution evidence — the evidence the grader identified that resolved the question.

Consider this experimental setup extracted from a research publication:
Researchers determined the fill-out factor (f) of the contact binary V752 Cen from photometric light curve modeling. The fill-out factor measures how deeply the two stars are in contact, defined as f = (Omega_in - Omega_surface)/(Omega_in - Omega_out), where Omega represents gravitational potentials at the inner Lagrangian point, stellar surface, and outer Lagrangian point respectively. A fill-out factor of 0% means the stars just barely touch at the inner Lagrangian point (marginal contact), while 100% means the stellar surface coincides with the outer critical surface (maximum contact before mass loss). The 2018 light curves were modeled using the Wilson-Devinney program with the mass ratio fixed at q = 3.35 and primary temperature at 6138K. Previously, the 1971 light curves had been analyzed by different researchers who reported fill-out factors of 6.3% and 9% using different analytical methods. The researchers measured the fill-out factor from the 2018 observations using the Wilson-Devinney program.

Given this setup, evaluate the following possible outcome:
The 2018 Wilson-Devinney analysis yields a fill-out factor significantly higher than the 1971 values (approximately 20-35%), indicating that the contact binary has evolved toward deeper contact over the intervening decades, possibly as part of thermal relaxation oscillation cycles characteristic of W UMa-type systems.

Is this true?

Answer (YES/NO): NO